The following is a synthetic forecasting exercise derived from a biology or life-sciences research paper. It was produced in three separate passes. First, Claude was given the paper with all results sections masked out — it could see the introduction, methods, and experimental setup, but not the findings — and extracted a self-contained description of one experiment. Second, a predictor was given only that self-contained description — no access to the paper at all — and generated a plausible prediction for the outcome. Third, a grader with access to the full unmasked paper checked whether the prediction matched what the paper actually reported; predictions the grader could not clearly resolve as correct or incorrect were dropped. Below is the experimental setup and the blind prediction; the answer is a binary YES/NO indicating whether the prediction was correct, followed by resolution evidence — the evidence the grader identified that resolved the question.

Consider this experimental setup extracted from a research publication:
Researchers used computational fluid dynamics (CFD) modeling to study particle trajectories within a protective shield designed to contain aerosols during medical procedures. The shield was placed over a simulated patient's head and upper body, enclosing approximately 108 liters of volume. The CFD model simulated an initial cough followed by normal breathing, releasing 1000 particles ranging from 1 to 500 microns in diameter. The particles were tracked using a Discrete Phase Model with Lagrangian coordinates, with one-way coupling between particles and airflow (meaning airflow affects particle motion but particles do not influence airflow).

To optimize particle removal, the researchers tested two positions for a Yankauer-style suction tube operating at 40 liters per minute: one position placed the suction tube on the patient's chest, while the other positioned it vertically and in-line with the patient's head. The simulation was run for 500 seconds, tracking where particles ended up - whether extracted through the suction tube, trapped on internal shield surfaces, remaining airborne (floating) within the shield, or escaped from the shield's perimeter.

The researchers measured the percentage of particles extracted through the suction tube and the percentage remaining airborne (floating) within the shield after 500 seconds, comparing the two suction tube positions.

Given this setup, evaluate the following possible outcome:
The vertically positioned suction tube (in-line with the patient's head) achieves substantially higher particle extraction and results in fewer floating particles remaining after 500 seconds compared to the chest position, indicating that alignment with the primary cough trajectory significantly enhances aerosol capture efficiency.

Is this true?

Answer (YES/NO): YES